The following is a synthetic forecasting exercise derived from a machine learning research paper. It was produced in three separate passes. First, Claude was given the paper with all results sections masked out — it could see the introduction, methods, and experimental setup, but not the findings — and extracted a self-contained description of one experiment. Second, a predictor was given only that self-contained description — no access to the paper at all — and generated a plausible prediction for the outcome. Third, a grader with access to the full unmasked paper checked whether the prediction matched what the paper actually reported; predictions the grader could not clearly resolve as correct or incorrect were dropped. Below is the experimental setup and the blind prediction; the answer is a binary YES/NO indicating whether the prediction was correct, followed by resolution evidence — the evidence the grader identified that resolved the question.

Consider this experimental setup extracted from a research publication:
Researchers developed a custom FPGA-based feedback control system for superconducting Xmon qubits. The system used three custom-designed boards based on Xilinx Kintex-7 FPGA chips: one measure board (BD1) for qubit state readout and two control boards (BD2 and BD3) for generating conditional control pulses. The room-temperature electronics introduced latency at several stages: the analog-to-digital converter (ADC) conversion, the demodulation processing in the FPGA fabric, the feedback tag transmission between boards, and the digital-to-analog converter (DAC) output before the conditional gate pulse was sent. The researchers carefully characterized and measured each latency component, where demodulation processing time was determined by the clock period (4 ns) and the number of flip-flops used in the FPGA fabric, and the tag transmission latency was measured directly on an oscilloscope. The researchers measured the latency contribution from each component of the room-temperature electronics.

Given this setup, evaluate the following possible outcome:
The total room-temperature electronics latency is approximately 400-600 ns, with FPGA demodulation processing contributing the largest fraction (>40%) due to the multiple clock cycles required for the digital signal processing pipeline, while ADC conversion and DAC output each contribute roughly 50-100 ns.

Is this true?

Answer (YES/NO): NO